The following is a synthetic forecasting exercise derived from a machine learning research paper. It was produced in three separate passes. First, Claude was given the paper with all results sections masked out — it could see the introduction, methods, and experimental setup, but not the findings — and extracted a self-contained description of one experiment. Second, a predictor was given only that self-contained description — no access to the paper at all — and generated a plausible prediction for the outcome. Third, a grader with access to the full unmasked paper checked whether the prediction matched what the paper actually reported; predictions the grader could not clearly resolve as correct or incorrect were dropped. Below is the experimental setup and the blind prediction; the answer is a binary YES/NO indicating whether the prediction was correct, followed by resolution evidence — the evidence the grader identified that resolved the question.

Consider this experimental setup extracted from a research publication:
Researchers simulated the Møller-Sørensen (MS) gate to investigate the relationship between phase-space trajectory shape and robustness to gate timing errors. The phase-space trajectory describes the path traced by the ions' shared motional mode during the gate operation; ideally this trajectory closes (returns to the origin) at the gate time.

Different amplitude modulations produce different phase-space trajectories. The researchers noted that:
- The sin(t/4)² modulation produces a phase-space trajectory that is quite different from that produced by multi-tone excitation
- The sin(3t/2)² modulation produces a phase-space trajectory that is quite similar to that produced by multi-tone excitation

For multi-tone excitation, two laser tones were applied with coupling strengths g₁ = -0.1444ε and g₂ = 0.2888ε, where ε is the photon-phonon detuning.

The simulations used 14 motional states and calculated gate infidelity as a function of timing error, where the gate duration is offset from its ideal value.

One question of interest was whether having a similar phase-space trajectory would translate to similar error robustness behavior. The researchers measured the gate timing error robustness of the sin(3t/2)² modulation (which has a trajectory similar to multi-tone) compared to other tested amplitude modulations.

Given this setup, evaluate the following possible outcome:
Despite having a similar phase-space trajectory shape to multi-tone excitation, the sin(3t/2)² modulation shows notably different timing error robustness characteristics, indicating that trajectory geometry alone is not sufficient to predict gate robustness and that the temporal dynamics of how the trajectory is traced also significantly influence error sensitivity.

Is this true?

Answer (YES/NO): YES